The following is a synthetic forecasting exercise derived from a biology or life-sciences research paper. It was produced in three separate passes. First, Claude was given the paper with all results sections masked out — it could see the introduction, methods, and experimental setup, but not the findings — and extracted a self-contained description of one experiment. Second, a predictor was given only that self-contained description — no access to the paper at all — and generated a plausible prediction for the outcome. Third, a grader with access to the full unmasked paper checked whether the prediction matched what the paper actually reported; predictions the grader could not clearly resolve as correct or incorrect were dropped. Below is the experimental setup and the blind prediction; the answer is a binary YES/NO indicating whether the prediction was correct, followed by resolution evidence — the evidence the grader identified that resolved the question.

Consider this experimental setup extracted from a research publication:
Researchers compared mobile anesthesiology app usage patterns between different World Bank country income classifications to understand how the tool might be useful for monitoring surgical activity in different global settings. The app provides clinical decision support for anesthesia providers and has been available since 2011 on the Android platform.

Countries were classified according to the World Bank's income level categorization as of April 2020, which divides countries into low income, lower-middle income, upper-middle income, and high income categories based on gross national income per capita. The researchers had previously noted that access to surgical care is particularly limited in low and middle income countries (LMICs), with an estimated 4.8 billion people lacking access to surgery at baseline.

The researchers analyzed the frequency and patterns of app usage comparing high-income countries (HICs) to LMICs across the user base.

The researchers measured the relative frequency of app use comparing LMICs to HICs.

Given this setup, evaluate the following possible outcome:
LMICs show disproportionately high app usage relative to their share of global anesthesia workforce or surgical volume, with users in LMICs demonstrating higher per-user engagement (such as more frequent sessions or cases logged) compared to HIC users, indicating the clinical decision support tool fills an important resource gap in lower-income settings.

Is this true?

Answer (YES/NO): YES